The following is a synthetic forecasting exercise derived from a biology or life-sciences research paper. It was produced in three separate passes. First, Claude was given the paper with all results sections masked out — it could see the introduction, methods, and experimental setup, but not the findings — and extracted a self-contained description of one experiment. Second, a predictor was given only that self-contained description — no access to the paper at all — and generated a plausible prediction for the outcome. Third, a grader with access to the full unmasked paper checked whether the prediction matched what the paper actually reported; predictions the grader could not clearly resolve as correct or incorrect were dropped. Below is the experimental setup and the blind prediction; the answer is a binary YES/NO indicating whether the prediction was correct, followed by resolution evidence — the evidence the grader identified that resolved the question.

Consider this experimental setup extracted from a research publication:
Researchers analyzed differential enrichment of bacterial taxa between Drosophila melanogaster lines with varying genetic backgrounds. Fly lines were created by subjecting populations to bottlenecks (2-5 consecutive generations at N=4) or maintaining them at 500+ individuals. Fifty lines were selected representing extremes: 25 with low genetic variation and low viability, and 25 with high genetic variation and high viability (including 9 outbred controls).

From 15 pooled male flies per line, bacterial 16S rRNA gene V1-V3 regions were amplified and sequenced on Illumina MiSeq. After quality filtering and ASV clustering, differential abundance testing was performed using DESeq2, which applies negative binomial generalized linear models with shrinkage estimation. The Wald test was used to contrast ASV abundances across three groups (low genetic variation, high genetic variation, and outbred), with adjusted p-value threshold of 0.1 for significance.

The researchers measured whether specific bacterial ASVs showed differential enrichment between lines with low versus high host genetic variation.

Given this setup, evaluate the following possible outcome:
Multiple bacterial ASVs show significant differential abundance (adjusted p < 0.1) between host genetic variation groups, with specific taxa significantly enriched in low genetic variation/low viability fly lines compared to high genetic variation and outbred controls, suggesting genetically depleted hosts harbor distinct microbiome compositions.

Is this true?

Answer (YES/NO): YES